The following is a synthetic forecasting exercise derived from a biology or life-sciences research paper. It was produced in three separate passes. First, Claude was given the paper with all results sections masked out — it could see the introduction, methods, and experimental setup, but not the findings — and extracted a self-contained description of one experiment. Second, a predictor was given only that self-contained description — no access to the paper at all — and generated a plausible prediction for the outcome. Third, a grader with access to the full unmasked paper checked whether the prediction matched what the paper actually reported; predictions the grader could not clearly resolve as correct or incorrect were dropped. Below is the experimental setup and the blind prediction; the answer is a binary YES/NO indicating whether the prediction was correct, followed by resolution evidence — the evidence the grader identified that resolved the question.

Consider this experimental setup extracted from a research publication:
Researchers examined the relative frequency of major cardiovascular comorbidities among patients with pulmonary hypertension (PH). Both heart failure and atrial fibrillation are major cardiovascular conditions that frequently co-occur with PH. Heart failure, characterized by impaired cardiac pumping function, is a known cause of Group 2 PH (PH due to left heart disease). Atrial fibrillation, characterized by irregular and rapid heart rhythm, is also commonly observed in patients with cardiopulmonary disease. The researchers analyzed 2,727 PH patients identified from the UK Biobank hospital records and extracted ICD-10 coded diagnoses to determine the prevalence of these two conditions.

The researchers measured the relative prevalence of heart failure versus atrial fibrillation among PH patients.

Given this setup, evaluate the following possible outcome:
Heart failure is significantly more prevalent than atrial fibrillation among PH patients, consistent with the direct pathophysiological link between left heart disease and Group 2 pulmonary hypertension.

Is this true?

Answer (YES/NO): YES